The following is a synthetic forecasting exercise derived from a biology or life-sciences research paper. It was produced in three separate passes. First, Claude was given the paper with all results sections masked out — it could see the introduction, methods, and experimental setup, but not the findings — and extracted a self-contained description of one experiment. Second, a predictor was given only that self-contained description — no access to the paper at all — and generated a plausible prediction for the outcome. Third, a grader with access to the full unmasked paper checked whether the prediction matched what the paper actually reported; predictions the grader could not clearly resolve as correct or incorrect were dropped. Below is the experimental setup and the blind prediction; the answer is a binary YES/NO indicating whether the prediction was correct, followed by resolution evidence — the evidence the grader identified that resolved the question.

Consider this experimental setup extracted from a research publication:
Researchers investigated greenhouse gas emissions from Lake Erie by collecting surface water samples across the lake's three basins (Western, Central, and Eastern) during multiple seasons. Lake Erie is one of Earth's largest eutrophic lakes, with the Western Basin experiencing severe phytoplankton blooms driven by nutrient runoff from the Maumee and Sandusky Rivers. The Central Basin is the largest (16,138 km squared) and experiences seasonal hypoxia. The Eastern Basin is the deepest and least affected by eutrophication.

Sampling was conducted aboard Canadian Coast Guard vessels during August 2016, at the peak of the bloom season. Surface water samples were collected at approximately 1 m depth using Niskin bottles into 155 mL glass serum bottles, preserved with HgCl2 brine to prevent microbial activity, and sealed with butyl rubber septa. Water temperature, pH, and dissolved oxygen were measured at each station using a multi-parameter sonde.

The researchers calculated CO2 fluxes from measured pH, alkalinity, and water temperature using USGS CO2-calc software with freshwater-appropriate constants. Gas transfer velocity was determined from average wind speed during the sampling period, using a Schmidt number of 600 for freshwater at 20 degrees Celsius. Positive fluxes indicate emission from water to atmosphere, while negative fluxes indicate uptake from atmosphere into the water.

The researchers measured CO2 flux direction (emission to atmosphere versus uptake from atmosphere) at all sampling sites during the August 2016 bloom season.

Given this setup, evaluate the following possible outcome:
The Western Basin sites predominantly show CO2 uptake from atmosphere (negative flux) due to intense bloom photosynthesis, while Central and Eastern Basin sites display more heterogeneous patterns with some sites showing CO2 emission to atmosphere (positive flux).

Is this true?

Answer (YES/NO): NO